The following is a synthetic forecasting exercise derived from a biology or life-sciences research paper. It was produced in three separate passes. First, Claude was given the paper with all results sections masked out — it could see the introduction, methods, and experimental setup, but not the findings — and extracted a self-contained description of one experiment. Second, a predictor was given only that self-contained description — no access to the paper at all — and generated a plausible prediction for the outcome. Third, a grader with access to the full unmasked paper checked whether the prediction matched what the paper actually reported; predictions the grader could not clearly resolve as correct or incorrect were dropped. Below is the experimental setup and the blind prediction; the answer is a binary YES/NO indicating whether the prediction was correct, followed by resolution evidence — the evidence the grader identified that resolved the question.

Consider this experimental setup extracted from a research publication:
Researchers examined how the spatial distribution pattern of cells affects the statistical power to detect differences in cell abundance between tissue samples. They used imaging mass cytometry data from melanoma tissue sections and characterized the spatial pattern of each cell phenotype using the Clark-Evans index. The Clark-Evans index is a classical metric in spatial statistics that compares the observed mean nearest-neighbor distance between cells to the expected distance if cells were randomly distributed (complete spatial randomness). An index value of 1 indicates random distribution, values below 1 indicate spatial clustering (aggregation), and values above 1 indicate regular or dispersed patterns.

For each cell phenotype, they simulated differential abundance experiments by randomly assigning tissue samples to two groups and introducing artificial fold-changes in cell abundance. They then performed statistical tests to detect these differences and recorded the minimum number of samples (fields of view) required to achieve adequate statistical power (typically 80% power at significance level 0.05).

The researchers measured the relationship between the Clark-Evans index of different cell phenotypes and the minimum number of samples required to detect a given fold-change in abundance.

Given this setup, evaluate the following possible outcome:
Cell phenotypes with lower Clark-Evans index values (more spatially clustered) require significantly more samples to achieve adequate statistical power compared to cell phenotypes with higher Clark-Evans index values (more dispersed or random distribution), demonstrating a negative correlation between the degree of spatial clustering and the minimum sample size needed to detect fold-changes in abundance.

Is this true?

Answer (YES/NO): NO